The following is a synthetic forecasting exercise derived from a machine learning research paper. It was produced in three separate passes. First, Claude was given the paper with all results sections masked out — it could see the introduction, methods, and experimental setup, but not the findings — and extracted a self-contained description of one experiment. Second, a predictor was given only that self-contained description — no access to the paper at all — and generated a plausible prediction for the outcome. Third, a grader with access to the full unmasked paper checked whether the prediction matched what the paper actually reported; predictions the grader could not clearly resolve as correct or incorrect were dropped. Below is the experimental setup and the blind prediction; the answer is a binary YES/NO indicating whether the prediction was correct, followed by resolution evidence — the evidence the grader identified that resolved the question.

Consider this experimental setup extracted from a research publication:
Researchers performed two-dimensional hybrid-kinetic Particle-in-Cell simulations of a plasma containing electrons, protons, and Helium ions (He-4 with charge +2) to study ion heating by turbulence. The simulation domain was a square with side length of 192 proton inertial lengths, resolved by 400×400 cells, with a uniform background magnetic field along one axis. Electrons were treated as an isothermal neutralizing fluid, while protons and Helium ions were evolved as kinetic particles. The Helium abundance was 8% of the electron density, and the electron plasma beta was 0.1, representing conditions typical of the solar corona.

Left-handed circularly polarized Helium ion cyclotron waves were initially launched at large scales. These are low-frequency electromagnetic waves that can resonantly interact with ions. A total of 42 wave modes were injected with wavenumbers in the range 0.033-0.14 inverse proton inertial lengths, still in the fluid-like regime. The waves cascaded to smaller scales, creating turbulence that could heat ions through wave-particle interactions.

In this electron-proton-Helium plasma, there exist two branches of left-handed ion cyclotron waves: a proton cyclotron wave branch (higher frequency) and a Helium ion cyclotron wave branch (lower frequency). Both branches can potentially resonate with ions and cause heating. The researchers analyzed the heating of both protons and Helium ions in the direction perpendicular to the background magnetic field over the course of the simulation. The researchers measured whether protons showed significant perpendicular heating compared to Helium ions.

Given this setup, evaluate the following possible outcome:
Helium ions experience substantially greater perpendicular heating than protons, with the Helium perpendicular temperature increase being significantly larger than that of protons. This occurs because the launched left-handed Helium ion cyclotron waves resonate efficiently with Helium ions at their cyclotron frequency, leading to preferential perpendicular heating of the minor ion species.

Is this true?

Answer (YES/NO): YES